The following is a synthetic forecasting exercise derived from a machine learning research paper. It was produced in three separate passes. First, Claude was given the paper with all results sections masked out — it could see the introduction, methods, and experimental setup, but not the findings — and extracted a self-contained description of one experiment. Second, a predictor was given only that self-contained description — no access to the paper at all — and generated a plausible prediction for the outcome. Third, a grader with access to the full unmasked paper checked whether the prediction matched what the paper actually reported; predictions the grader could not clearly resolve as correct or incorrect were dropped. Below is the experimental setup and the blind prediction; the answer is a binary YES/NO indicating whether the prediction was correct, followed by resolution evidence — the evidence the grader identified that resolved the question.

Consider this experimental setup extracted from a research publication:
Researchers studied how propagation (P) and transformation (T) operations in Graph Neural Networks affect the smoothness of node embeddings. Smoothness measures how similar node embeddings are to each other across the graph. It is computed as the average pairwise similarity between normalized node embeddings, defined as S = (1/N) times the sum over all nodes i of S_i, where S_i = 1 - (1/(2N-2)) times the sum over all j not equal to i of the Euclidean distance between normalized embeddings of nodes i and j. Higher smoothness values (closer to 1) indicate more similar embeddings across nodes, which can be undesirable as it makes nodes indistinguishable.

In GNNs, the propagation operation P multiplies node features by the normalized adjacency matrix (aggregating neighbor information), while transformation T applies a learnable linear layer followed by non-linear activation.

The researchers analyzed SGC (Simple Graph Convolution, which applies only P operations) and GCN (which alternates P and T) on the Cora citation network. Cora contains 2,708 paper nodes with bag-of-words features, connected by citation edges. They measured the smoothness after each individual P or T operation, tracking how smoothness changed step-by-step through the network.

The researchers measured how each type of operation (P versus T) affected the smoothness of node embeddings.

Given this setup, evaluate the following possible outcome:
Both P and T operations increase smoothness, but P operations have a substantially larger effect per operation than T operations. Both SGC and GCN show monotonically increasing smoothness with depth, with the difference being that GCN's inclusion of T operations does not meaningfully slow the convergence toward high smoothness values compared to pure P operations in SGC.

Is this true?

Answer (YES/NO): NO